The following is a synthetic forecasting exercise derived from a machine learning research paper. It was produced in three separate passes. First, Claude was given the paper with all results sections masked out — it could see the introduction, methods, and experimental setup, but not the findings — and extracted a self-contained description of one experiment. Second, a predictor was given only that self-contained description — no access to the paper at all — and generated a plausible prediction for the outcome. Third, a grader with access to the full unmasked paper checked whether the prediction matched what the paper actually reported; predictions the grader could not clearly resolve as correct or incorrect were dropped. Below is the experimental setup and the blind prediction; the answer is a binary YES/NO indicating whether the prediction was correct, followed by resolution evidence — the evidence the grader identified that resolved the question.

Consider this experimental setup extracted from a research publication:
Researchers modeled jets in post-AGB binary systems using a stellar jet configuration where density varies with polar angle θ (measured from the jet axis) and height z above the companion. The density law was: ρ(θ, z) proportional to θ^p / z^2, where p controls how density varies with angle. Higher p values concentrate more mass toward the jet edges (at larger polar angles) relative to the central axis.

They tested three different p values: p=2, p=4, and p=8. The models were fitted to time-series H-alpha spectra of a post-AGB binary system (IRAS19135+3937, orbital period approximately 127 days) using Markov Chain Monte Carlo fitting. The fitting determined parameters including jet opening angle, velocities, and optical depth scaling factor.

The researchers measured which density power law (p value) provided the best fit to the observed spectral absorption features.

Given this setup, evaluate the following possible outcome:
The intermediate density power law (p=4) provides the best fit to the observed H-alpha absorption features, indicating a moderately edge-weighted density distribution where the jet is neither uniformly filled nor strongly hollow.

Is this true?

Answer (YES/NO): NO